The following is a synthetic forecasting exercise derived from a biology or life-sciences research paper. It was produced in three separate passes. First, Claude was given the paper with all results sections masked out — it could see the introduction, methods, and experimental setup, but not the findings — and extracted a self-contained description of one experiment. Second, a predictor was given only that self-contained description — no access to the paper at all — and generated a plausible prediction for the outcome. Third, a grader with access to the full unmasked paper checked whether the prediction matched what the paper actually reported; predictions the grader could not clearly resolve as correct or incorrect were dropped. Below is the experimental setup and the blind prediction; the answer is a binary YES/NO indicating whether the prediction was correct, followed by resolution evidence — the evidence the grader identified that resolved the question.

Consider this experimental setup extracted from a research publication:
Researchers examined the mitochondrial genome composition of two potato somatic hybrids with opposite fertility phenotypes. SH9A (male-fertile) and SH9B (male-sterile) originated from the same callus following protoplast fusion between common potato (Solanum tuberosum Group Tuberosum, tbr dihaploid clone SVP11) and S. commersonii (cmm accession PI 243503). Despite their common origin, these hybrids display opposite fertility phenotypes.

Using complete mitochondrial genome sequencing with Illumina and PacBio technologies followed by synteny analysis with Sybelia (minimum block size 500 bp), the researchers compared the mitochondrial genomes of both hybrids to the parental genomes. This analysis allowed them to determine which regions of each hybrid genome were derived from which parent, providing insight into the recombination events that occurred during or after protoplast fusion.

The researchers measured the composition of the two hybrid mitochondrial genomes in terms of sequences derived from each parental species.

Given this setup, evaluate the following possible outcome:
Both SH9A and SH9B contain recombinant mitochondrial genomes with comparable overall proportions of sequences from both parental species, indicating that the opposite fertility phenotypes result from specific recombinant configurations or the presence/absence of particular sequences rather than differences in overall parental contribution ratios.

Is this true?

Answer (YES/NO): NO